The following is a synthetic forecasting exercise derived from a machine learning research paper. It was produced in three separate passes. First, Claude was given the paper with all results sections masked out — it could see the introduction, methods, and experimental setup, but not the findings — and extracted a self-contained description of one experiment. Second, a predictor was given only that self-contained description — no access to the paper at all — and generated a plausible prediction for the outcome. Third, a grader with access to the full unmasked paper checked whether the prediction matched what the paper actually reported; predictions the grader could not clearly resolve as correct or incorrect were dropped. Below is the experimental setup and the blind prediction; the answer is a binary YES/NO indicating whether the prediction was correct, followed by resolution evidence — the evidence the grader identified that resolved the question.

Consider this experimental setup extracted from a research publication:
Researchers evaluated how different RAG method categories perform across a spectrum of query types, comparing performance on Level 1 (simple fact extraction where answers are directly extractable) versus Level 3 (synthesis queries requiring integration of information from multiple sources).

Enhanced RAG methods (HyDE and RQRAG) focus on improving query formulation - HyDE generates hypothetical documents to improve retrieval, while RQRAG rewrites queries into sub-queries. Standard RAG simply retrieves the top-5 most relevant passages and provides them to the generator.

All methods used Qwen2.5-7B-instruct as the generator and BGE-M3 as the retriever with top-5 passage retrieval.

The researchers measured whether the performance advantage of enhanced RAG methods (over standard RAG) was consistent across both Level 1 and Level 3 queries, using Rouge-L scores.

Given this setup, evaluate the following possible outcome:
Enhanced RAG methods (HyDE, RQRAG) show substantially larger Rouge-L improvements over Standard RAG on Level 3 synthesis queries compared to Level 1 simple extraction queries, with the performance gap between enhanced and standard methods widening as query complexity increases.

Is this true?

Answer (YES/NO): NO